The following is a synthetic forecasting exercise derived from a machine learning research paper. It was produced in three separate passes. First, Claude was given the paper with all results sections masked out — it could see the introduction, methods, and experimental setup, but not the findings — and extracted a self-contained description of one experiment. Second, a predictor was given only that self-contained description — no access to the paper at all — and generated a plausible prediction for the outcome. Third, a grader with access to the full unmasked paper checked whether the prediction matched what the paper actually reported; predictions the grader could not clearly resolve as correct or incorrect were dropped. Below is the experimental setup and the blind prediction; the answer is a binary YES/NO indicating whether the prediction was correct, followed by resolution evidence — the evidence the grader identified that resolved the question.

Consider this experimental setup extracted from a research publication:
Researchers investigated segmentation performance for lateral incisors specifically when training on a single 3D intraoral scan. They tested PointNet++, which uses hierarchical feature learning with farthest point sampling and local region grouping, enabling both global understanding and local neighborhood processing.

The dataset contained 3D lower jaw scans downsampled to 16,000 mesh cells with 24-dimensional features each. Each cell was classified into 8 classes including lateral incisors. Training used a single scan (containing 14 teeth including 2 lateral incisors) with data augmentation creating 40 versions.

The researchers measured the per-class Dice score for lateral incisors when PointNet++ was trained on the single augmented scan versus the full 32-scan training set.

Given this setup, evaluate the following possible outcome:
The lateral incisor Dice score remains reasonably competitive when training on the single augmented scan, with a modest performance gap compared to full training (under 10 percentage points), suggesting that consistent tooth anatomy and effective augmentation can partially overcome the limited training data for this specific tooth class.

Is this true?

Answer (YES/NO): NO